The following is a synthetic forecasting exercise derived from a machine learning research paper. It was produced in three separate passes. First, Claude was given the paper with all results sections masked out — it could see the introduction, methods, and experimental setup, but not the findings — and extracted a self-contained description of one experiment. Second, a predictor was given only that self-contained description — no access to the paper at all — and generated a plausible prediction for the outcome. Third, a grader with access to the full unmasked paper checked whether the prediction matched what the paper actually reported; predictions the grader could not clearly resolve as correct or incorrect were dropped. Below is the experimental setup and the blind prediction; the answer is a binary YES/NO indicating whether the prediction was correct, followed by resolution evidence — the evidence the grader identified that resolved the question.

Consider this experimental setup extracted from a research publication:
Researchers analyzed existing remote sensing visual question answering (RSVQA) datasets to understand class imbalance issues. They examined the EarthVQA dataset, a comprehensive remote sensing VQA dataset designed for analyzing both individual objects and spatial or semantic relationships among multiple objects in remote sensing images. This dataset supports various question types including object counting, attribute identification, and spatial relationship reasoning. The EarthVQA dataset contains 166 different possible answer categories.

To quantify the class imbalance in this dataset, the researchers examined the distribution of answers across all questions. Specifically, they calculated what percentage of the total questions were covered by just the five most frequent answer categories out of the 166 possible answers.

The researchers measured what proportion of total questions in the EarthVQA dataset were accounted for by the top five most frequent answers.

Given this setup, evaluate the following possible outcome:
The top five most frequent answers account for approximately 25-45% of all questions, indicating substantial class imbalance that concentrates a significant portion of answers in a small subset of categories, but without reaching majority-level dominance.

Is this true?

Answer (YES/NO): NO